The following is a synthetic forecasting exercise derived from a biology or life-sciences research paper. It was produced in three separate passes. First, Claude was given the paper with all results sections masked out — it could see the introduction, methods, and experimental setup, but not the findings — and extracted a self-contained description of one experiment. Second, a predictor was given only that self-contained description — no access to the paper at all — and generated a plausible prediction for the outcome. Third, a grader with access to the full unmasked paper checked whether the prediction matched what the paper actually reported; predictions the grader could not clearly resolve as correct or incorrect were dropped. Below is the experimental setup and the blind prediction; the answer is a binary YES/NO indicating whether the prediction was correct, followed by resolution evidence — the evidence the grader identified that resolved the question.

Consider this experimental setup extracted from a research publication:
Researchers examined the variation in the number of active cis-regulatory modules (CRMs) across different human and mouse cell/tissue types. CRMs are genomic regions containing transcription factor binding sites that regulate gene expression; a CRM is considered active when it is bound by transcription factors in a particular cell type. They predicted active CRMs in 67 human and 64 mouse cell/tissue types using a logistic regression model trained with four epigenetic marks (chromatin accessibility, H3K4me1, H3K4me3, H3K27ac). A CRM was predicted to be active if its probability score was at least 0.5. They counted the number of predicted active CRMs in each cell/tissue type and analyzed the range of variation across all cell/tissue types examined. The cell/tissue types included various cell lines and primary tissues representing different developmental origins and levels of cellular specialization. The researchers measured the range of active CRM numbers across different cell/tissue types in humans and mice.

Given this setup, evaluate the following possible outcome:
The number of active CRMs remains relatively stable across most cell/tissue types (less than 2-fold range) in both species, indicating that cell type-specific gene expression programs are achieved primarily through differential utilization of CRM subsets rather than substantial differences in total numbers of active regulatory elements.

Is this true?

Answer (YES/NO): NO